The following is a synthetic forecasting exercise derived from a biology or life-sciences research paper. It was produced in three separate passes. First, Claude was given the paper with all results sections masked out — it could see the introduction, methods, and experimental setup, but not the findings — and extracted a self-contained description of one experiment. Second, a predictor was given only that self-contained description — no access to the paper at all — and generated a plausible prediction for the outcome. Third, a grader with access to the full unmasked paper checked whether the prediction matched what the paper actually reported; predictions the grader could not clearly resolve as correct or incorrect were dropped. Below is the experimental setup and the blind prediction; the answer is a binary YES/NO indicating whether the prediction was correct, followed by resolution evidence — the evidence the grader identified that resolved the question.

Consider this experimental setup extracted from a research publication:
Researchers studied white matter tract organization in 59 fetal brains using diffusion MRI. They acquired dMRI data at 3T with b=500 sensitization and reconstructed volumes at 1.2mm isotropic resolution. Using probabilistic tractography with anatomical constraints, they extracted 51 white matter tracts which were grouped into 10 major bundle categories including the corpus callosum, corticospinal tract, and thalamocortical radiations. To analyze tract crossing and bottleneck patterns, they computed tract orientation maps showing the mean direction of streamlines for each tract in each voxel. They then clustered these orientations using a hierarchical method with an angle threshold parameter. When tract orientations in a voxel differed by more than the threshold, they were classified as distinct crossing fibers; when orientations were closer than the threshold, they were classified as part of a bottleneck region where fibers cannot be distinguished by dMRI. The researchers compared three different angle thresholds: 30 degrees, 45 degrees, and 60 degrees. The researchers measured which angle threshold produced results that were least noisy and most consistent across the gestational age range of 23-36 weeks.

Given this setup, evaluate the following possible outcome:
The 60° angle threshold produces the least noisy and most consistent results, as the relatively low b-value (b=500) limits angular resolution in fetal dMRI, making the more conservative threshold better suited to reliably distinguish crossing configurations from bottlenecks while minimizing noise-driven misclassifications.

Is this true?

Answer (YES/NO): NO